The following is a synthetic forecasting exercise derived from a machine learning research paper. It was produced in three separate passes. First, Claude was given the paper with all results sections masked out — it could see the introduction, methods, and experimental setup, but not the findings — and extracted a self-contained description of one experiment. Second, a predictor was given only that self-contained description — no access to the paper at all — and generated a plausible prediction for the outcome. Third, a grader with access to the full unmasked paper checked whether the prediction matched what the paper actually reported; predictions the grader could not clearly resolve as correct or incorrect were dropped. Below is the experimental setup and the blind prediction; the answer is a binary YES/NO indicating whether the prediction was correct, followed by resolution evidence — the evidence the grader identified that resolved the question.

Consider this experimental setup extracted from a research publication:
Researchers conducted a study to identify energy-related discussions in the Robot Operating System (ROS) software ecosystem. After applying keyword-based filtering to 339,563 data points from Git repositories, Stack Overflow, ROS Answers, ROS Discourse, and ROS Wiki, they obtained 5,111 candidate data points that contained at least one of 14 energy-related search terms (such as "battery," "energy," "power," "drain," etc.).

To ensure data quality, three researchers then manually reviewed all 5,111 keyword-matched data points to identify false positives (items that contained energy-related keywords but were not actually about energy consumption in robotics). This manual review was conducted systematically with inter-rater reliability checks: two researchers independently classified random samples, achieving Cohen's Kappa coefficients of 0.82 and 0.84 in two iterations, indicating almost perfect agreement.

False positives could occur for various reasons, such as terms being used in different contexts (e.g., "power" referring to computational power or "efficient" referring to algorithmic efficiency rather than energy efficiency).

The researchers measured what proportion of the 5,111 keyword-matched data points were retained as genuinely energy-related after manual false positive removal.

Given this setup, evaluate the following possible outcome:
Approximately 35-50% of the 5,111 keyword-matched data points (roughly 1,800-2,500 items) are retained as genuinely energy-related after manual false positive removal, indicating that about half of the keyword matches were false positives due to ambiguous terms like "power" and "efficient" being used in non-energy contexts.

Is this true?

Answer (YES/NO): NO